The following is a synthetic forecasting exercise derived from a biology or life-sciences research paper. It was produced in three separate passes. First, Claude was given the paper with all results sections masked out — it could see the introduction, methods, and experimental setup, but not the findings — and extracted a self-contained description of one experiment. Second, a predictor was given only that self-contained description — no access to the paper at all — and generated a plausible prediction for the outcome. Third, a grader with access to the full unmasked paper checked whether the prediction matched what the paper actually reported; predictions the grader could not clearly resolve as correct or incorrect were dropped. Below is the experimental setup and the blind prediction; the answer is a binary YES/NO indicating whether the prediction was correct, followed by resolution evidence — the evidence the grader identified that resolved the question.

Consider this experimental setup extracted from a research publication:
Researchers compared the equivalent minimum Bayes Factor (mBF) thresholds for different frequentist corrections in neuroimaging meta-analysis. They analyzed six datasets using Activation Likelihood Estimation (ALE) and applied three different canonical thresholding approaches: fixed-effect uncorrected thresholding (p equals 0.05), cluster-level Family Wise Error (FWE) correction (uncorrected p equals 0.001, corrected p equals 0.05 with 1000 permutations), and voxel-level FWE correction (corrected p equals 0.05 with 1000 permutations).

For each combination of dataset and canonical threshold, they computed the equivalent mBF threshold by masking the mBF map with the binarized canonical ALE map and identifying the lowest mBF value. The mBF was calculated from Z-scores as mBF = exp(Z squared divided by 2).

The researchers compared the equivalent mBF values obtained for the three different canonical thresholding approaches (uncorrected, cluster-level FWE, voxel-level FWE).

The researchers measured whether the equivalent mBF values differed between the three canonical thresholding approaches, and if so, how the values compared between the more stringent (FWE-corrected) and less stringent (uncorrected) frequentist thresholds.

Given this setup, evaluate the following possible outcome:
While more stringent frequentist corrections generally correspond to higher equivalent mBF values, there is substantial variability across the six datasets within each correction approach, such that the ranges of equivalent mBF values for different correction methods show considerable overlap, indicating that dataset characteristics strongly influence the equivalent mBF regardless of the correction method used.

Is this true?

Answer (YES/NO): NO